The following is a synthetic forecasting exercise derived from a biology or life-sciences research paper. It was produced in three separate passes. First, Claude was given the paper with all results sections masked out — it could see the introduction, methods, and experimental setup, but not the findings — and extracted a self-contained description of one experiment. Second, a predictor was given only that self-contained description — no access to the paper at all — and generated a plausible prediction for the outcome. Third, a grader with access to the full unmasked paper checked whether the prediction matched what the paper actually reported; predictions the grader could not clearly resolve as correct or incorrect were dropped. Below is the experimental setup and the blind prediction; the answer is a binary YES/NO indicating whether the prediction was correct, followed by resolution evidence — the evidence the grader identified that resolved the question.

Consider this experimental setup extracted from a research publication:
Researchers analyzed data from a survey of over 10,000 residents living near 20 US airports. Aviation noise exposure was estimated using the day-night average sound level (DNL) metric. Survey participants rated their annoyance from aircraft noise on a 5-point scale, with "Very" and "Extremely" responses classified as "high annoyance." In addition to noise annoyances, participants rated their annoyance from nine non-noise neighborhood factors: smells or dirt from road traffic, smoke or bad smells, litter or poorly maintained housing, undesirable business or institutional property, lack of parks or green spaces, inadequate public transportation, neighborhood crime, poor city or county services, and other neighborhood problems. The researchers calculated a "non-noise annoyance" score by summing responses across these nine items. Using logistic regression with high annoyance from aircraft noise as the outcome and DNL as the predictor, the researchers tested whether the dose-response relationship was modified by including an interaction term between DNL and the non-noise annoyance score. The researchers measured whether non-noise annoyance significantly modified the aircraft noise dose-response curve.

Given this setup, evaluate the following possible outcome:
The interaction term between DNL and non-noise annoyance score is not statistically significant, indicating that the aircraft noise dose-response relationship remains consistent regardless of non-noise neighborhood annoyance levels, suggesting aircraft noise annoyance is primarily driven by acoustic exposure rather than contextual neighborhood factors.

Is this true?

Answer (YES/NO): NO